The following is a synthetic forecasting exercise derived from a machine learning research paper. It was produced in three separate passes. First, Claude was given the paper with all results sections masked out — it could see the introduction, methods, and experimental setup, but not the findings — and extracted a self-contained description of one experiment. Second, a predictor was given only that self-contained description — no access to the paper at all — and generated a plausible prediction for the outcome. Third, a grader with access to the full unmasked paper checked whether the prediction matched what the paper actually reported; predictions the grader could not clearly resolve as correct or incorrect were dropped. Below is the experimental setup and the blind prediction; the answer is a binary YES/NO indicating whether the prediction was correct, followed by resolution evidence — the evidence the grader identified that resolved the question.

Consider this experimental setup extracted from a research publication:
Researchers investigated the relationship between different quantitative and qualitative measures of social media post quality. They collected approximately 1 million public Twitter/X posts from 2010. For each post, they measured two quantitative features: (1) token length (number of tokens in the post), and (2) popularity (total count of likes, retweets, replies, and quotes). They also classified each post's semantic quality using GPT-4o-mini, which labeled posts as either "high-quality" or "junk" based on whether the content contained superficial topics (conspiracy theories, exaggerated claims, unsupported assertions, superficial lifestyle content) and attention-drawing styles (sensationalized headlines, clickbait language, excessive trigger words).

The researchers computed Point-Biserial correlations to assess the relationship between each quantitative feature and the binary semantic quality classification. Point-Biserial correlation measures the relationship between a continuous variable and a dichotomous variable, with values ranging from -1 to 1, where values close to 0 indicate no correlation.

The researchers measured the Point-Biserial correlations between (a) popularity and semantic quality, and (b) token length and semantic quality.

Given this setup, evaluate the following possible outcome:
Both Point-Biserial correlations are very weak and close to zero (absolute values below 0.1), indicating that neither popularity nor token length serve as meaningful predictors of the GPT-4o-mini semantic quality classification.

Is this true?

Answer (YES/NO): NO